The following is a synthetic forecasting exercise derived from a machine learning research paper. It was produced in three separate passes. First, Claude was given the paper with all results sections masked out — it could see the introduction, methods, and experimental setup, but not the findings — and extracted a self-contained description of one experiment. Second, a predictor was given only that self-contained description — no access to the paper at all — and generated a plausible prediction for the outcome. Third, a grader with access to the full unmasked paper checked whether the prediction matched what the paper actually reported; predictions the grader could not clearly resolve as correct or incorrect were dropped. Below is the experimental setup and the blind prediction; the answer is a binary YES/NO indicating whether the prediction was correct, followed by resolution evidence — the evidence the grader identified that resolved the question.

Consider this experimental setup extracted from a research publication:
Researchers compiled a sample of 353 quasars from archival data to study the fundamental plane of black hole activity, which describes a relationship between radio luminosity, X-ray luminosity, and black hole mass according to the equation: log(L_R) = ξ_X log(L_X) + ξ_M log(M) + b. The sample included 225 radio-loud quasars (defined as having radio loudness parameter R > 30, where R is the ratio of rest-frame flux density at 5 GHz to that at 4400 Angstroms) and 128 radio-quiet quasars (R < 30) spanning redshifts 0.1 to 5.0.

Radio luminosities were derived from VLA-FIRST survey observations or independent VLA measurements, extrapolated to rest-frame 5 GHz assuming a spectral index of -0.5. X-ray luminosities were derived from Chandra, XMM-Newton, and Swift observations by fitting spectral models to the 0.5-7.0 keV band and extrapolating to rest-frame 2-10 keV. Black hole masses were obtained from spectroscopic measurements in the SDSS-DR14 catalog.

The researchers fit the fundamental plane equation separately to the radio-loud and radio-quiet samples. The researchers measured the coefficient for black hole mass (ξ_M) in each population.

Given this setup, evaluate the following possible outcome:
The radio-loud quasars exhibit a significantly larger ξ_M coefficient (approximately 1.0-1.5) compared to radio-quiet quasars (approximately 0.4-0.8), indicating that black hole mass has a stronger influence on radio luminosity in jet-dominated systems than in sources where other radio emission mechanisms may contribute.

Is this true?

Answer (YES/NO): NO